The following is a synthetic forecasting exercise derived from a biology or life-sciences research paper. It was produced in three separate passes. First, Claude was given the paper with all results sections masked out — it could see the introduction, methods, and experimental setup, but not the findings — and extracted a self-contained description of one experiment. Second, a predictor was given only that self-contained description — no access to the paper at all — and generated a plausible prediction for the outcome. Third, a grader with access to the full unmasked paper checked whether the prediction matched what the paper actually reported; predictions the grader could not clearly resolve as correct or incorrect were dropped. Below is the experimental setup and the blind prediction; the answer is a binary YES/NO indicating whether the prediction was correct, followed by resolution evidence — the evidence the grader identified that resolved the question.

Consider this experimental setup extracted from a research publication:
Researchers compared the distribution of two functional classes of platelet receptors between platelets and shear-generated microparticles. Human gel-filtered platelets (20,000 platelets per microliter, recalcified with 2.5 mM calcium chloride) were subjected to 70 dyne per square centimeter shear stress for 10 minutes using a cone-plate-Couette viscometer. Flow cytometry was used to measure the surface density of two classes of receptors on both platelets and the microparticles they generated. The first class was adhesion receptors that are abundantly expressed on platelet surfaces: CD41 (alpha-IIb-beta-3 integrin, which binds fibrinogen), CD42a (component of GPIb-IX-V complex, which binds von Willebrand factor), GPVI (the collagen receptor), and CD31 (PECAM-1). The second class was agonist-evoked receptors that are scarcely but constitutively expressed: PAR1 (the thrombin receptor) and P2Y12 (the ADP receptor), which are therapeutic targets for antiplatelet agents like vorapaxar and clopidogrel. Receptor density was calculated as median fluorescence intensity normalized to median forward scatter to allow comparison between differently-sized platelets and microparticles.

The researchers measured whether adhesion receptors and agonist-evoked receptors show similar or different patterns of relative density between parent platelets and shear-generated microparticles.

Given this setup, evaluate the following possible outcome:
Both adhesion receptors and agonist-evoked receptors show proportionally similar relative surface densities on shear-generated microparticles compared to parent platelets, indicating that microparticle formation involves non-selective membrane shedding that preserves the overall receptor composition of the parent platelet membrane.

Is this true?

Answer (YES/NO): NO